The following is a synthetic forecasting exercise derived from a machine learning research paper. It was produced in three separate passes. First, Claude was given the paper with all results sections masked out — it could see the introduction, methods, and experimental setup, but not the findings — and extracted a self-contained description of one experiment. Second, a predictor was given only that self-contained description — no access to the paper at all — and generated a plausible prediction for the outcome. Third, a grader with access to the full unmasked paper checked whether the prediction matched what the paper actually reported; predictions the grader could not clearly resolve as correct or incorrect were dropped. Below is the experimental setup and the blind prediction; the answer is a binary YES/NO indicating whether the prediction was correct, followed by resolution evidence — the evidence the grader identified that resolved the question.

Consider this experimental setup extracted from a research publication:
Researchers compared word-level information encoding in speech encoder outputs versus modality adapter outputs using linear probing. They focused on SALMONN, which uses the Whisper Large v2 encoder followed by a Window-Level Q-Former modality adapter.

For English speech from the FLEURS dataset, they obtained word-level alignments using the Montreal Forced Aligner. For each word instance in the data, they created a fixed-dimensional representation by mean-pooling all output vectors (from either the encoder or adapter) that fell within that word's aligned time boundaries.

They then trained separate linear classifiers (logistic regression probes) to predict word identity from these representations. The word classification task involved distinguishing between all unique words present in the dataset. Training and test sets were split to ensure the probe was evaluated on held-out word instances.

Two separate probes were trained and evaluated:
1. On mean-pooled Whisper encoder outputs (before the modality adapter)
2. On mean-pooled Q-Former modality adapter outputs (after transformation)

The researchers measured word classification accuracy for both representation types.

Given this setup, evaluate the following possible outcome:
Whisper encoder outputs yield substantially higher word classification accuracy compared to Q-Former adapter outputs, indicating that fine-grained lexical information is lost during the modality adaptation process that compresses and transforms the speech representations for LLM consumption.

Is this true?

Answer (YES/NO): YES